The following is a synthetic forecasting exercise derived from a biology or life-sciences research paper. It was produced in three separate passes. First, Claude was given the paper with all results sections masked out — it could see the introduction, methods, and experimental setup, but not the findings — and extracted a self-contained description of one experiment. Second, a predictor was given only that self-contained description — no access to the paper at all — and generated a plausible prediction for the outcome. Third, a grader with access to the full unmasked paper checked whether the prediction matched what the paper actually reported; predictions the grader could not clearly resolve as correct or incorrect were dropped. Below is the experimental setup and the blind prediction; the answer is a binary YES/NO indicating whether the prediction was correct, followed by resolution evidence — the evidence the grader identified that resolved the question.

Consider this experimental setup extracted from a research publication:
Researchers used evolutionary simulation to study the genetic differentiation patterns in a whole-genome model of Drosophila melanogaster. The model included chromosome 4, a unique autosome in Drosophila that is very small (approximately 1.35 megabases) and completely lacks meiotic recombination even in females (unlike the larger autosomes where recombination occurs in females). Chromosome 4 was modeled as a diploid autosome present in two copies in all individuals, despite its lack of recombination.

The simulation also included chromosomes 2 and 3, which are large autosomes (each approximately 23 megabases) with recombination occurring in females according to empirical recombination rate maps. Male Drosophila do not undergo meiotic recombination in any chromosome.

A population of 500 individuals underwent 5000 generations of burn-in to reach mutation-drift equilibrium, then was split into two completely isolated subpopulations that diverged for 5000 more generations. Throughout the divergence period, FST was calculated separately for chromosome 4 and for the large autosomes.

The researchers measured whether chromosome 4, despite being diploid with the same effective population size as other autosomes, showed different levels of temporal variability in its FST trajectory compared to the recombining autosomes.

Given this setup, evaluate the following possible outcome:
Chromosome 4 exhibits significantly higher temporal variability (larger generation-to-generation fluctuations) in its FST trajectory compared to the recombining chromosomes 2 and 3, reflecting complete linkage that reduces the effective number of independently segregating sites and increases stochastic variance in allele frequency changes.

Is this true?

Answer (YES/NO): NO